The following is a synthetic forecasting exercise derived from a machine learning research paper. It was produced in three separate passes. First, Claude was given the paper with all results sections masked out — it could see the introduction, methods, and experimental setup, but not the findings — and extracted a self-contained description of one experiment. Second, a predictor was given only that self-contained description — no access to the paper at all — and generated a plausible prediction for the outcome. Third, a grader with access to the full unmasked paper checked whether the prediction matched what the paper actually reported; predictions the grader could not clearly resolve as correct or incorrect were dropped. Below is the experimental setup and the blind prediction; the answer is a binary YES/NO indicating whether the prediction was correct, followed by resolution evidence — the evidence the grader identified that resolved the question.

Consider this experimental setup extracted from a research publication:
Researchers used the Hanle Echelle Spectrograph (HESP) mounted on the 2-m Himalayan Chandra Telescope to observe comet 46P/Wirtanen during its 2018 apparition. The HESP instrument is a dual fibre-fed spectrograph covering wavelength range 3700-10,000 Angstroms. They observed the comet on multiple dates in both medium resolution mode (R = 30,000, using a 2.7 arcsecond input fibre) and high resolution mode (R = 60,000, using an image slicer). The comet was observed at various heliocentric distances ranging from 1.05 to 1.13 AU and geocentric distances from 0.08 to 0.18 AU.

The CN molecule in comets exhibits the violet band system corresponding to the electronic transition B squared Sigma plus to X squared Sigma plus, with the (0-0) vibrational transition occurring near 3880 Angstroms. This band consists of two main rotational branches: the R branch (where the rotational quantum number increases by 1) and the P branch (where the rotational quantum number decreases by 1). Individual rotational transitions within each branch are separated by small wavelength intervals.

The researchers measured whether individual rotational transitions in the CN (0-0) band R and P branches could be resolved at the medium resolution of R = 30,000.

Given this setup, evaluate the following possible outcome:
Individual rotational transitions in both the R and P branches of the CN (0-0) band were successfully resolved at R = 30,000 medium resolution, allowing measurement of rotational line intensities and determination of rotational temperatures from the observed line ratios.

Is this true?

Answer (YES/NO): NO